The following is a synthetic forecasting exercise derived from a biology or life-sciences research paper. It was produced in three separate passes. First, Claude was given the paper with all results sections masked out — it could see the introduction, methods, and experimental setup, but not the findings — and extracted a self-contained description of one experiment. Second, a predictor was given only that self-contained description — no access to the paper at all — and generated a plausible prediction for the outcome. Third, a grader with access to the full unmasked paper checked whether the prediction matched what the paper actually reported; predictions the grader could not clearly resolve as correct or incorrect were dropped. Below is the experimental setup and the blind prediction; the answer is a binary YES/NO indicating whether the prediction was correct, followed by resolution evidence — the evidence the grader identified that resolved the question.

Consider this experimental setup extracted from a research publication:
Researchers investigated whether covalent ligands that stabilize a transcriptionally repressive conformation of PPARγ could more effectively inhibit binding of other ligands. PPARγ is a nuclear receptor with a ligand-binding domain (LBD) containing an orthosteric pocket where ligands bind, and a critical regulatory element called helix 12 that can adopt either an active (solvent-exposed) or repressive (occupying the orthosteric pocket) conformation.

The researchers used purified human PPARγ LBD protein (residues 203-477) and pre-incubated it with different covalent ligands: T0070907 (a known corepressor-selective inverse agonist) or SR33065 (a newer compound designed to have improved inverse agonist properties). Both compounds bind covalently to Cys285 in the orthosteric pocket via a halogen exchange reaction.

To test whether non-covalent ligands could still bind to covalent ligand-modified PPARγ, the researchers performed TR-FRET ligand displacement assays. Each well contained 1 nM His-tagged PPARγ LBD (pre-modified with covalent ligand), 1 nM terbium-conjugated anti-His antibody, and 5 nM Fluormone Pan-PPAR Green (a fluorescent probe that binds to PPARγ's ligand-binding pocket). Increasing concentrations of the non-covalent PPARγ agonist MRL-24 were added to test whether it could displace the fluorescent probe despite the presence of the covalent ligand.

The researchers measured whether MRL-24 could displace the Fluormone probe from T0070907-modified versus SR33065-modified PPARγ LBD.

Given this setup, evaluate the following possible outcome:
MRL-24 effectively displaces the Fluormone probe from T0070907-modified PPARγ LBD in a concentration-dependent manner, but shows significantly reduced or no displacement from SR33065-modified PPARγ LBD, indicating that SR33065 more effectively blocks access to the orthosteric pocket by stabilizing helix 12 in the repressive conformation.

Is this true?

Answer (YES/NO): NO